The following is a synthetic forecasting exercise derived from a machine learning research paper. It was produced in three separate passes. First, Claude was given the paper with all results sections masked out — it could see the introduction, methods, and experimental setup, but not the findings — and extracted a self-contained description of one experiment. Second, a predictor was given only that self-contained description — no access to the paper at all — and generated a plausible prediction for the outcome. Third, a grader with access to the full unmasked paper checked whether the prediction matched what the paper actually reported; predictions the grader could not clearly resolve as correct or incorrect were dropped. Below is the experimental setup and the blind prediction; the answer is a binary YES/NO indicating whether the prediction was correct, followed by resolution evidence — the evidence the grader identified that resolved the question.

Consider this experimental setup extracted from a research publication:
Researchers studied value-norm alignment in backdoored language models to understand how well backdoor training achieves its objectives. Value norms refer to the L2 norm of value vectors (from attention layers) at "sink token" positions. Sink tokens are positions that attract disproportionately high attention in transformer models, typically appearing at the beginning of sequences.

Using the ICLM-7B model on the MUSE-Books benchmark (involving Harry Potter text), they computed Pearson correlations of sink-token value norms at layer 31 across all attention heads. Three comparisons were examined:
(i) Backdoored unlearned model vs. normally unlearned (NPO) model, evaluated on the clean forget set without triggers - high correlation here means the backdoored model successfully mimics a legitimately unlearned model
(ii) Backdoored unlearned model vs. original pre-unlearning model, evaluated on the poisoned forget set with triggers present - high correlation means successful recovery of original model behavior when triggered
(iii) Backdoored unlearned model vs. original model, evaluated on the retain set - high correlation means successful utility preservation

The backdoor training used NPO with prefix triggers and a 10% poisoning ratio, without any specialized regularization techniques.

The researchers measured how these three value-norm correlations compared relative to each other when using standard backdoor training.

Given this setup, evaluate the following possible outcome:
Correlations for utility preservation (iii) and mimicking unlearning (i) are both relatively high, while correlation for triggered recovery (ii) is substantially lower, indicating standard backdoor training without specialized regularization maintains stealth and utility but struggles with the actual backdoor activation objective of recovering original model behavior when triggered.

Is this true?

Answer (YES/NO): NO